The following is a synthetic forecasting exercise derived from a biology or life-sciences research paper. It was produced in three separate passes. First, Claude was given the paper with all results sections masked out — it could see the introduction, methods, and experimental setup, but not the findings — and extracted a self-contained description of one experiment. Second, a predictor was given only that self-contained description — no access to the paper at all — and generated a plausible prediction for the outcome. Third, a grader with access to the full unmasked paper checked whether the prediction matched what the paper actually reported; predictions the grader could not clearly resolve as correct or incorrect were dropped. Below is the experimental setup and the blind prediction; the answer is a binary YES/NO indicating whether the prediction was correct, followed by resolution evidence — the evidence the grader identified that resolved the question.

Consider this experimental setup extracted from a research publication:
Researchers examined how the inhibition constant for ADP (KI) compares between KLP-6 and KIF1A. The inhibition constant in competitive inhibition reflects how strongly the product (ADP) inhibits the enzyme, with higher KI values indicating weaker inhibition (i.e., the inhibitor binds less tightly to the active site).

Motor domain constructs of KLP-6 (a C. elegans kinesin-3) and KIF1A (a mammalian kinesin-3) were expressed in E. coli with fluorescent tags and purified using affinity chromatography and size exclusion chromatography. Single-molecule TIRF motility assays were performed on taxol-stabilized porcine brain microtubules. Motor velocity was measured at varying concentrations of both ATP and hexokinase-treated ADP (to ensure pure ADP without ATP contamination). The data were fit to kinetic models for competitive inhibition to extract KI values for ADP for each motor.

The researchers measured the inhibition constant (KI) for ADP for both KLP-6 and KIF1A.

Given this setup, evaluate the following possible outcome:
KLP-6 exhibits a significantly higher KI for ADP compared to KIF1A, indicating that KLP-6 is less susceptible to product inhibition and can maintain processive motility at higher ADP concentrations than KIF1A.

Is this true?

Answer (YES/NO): YES